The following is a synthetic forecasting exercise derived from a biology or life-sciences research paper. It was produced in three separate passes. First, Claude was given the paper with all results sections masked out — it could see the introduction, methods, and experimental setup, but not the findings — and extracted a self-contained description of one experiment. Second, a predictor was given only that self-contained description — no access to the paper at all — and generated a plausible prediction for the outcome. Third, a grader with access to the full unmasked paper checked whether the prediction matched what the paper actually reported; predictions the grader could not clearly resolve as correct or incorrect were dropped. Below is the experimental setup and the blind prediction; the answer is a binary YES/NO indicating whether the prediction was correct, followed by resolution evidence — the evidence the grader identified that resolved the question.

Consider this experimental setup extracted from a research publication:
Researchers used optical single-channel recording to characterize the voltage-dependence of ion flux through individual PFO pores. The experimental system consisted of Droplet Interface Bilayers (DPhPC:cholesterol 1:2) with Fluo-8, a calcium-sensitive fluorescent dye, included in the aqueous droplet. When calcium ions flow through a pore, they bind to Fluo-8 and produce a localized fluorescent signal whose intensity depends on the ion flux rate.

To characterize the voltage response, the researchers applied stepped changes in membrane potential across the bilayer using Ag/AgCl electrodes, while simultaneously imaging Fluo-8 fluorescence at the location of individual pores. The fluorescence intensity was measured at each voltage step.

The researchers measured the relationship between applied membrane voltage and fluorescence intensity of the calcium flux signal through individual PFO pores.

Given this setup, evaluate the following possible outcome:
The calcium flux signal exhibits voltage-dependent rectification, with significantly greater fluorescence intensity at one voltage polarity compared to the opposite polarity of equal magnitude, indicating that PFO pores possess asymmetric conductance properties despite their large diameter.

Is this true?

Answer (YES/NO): NO